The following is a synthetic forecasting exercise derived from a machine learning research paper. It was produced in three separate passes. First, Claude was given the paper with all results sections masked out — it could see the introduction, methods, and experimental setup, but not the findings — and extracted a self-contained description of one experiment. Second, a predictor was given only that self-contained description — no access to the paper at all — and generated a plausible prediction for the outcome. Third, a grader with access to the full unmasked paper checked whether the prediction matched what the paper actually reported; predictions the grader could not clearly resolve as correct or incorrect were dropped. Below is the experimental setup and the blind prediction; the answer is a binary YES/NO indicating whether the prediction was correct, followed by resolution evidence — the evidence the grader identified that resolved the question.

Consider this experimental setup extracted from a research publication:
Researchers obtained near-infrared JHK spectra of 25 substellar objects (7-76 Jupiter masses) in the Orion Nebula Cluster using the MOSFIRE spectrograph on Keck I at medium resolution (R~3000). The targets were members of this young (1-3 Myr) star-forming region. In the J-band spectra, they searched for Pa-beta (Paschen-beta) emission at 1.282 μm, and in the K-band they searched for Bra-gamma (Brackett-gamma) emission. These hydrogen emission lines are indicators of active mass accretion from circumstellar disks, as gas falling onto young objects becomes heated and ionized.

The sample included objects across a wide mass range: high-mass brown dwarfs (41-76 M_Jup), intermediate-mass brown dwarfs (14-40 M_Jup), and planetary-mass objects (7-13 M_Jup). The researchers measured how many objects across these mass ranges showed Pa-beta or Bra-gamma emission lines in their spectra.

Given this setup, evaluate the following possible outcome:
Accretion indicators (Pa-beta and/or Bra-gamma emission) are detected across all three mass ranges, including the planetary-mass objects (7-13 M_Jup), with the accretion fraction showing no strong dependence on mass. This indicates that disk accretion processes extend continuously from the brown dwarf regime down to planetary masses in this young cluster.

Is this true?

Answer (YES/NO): NO